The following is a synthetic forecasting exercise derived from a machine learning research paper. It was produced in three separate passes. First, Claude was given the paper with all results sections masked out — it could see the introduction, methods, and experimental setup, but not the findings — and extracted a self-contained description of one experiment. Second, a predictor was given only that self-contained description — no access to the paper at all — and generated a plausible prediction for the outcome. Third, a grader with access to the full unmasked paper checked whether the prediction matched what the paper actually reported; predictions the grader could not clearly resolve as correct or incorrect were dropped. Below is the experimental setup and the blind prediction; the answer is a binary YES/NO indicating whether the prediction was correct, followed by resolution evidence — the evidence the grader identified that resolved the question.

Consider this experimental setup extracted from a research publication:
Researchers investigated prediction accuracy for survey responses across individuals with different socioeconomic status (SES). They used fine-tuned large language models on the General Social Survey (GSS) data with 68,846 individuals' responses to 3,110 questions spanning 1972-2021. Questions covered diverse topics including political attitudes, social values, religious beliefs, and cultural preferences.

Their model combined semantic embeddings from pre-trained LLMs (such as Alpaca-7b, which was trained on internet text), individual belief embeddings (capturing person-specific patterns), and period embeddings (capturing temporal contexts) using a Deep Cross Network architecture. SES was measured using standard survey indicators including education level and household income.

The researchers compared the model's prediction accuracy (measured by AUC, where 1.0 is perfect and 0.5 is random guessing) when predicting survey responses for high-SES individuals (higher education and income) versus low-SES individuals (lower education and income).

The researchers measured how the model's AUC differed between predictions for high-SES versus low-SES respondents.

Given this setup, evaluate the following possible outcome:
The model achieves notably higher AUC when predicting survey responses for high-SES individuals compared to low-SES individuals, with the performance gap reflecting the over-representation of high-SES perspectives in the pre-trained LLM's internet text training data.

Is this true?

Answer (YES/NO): NO